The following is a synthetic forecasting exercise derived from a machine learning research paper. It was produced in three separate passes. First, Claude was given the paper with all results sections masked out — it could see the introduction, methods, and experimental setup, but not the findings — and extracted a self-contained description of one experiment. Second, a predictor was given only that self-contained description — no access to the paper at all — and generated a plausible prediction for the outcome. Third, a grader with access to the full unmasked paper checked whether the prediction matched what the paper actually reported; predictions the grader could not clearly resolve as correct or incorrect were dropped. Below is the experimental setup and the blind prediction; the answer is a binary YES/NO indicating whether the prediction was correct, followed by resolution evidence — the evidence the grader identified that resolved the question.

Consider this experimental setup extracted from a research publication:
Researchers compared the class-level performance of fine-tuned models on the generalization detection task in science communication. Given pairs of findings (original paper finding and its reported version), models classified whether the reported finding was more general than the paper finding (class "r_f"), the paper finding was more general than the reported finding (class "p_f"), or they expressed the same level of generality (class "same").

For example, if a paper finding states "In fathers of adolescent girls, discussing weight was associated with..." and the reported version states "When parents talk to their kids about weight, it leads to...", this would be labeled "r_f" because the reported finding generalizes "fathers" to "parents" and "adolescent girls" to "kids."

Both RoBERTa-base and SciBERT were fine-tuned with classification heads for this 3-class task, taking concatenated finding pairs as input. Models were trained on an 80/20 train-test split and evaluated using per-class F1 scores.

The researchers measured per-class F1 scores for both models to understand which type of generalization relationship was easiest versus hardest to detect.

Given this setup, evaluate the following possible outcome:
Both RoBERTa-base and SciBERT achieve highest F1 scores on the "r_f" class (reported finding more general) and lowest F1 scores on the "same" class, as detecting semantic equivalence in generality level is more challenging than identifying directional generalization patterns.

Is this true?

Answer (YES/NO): YES